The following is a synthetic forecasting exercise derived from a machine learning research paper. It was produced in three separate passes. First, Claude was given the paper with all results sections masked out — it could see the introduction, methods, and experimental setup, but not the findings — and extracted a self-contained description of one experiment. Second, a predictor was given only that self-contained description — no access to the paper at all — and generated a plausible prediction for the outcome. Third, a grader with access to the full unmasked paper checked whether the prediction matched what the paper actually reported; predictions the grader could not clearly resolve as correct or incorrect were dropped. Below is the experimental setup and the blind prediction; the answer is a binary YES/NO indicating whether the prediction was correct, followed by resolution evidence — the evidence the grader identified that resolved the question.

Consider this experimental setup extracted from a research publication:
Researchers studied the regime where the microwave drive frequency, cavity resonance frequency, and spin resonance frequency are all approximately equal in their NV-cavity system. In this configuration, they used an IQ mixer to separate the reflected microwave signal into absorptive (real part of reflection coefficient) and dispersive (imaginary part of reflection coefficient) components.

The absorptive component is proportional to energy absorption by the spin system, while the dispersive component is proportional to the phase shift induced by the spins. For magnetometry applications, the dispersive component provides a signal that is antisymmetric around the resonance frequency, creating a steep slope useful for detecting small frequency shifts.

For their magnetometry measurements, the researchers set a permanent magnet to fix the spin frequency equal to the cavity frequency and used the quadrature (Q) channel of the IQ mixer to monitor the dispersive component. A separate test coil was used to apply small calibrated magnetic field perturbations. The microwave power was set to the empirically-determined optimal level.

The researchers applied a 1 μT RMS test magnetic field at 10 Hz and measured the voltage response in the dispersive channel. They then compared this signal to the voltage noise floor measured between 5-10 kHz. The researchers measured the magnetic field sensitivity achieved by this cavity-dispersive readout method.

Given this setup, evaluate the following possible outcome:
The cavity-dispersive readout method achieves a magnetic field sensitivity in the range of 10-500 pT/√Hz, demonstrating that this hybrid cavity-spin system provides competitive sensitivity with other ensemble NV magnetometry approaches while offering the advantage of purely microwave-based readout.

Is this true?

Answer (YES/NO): NO